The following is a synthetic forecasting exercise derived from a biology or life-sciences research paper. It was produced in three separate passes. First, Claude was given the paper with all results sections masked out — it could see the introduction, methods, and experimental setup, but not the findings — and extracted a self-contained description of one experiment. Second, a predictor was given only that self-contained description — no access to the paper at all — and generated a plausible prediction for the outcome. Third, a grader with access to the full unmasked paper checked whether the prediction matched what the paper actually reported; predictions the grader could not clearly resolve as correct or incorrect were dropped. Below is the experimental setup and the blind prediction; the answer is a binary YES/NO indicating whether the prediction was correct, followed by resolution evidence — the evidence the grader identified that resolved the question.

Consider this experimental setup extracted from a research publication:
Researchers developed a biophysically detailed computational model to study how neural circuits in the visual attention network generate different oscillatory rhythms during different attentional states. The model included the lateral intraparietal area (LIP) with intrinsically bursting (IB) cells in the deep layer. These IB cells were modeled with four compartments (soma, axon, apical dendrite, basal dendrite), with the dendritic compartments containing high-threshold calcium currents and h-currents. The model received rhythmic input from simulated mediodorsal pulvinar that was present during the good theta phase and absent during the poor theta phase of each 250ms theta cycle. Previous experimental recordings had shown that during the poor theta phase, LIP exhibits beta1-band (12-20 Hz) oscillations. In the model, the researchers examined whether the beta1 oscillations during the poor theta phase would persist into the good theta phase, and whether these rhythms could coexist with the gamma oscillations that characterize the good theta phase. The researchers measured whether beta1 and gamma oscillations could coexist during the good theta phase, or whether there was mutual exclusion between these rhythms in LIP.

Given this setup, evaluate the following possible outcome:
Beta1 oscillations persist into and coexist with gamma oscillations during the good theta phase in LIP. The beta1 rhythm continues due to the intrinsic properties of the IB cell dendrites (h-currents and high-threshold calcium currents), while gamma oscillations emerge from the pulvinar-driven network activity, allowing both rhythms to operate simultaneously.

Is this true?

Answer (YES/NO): NO